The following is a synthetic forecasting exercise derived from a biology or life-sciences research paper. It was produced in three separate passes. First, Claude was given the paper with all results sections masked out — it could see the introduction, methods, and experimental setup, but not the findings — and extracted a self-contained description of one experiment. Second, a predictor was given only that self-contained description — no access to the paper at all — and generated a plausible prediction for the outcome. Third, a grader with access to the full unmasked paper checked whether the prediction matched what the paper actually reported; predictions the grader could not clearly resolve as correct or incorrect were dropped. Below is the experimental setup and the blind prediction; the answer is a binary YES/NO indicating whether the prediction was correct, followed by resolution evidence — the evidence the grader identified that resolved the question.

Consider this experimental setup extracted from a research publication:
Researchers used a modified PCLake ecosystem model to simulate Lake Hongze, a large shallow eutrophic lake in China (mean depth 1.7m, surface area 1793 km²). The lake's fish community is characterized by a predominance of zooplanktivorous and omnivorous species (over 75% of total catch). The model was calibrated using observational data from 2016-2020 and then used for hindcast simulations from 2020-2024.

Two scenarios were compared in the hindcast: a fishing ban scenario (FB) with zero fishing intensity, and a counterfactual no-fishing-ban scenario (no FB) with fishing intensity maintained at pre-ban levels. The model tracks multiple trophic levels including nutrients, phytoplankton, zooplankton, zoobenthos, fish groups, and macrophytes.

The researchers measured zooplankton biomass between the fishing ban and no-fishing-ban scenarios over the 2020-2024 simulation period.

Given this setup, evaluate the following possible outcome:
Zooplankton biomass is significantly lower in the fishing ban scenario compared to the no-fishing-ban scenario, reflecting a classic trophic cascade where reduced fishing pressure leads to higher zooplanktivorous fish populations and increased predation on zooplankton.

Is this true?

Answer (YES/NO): YES